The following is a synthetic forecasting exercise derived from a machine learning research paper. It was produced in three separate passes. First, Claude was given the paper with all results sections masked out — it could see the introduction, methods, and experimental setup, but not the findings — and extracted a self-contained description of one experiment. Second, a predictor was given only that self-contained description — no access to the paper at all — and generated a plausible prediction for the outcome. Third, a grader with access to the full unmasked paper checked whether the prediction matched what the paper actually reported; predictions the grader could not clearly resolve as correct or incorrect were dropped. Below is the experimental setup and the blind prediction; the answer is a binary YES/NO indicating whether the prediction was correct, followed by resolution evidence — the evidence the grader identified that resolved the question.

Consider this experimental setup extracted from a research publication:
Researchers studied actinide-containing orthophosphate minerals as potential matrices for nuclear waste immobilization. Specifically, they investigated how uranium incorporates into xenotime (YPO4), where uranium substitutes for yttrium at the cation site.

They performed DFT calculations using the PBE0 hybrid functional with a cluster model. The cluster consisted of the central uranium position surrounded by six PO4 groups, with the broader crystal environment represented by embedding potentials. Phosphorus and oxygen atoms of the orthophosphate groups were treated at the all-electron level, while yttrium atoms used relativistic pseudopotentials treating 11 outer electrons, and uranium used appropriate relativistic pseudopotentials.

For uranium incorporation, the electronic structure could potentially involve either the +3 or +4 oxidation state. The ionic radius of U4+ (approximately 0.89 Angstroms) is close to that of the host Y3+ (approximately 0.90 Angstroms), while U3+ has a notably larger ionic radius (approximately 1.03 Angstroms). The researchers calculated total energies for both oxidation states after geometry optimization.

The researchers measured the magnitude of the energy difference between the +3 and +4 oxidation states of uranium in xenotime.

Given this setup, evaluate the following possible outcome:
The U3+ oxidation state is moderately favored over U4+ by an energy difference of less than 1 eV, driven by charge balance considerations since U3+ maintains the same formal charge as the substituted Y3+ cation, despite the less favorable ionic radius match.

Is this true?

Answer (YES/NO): NO